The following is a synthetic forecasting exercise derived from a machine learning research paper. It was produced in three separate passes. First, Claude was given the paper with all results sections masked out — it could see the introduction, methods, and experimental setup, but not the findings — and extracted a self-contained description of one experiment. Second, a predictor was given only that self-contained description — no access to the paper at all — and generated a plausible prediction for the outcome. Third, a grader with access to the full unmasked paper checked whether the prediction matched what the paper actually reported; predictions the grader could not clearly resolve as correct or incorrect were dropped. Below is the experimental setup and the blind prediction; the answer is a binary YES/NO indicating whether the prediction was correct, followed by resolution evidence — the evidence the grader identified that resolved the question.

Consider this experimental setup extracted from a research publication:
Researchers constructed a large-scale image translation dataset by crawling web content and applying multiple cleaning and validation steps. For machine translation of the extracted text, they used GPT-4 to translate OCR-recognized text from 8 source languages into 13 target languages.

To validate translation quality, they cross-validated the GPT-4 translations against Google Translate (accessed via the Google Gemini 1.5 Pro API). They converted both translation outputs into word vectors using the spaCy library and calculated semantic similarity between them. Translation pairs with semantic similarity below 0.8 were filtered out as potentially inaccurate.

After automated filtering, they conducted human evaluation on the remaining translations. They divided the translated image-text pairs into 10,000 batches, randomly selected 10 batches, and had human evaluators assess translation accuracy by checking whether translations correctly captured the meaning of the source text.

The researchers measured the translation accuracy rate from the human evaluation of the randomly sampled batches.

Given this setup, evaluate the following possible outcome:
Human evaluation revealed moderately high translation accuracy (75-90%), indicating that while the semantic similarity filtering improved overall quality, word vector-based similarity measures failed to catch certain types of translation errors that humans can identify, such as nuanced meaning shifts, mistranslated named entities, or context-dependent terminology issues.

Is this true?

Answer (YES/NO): NO